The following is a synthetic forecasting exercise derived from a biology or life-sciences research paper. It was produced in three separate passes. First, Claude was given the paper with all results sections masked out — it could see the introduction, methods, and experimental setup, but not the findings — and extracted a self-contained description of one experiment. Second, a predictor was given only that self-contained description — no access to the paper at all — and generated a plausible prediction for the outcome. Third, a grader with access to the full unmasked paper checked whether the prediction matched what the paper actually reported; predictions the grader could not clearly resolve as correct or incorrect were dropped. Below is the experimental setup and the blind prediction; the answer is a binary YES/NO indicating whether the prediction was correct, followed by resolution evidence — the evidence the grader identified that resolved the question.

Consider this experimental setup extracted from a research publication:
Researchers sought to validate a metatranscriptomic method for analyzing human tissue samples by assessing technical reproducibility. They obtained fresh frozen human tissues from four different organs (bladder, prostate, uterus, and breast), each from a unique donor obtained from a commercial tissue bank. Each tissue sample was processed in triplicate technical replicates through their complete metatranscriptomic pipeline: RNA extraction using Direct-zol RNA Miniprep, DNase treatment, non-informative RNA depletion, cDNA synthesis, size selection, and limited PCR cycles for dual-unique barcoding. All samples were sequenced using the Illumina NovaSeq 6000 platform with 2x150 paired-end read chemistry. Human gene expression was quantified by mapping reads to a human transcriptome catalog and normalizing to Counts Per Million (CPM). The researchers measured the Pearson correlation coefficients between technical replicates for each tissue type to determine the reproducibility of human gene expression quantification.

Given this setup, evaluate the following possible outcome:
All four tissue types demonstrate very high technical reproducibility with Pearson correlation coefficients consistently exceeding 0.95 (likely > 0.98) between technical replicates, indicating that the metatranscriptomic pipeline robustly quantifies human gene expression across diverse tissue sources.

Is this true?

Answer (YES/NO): YES